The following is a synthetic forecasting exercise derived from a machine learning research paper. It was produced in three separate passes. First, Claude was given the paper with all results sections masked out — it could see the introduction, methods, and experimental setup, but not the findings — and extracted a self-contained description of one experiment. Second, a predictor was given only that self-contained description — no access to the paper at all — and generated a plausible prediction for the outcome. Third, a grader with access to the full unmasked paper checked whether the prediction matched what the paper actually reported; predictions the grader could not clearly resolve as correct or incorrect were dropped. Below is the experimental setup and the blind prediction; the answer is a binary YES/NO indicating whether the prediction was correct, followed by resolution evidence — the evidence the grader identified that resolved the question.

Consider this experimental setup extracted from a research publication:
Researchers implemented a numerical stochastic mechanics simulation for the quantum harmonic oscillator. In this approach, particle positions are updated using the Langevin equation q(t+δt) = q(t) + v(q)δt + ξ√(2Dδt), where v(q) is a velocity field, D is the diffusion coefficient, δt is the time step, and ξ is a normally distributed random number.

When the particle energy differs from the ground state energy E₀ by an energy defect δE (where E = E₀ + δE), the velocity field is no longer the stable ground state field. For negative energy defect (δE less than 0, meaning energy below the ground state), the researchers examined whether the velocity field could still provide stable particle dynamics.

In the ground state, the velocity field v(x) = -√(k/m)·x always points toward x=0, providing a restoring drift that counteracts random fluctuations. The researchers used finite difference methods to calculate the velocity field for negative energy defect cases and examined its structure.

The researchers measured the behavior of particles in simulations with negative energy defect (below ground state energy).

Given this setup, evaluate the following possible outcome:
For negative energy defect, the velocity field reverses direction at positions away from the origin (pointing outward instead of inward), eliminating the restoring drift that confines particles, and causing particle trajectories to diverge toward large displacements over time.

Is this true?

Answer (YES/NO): YES